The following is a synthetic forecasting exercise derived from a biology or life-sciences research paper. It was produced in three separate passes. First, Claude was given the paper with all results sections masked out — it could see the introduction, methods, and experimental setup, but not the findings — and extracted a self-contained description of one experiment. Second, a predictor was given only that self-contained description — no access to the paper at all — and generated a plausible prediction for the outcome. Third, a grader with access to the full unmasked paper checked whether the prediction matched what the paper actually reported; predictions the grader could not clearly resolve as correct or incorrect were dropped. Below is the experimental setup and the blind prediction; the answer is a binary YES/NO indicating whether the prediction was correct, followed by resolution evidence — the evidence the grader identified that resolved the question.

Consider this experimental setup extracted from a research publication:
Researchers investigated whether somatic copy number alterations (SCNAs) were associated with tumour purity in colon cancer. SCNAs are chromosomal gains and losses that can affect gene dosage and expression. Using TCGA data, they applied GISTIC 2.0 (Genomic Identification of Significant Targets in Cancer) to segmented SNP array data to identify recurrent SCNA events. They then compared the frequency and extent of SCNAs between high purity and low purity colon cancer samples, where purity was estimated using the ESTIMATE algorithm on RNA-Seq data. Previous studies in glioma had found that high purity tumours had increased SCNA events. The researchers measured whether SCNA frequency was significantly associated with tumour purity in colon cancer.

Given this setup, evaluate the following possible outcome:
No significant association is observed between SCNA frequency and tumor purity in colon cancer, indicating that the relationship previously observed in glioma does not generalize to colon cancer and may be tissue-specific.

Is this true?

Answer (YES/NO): YES